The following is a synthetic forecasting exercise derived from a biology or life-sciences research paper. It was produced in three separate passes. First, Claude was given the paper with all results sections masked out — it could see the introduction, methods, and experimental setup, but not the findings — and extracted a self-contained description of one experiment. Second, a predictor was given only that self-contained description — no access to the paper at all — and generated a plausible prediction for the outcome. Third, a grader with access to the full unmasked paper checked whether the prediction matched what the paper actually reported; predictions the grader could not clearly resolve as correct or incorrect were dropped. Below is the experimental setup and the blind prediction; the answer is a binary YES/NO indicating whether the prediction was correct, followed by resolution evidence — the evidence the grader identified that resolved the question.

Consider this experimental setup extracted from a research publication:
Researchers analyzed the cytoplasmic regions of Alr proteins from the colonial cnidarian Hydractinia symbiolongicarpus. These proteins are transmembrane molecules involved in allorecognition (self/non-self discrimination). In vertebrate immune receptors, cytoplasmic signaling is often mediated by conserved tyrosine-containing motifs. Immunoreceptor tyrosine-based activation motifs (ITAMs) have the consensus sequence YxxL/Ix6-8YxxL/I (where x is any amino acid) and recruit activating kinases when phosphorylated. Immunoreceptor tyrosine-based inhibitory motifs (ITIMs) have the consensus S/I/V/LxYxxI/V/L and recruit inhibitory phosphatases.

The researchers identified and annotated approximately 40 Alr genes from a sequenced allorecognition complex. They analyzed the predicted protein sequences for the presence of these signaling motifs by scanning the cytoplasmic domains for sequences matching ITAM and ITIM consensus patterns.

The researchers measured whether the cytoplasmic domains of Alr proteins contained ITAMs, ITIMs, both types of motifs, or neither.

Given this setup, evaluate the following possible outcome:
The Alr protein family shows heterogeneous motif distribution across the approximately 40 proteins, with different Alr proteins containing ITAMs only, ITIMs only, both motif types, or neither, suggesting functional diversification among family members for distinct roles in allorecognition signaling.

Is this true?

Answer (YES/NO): NO